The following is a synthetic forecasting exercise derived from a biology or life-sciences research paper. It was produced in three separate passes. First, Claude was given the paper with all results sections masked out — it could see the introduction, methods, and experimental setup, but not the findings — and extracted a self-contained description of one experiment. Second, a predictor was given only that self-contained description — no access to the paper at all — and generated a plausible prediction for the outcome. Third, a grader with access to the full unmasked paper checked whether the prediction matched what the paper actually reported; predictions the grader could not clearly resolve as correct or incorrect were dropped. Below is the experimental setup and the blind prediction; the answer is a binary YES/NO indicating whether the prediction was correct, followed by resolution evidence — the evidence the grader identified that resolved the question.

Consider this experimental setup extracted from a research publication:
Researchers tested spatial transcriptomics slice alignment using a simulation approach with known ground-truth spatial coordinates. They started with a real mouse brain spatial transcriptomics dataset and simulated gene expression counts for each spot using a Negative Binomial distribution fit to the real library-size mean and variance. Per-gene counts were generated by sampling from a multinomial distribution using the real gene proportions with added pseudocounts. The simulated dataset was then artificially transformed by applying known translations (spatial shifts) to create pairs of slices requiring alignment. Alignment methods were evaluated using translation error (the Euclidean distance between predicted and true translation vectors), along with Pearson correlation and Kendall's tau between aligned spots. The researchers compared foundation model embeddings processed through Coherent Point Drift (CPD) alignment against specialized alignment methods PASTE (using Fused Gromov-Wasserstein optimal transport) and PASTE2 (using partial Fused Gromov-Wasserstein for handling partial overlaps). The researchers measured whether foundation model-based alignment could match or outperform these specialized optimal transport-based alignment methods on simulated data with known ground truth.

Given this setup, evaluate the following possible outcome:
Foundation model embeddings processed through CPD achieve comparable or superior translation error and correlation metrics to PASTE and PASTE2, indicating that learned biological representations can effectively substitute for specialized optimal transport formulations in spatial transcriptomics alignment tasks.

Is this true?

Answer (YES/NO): YES